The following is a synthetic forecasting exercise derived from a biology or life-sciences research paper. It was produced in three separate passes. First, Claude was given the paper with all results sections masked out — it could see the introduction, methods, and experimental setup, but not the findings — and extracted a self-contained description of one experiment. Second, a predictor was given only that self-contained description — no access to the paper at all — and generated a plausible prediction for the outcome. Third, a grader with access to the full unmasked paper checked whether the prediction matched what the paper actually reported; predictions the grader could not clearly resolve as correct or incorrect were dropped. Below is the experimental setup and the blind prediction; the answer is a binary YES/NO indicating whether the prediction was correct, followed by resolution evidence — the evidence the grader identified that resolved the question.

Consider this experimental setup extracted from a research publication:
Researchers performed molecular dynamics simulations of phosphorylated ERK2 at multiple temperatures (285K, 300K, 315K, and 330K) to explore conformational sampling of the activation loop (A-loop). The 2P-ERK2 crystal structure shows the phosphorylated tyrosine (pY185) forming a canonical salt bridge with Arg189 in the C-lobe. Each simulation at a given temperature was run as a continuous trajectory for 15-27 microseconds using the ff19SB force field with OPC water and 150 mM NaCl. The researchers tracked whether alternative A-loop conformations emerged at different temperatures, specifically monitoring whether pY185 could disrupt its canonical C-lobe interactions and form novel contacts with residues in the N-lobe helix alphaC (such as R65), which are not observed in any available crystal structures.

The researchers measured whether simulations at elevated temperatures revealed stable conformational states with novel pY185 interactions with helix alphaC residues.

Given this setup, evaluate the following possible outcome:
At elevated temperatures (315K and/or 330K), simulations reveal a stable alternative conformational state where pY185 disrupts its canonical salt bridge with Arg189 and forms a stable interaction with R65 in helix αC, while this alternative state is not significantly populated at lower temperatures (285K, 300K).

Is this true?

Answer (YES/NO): NO